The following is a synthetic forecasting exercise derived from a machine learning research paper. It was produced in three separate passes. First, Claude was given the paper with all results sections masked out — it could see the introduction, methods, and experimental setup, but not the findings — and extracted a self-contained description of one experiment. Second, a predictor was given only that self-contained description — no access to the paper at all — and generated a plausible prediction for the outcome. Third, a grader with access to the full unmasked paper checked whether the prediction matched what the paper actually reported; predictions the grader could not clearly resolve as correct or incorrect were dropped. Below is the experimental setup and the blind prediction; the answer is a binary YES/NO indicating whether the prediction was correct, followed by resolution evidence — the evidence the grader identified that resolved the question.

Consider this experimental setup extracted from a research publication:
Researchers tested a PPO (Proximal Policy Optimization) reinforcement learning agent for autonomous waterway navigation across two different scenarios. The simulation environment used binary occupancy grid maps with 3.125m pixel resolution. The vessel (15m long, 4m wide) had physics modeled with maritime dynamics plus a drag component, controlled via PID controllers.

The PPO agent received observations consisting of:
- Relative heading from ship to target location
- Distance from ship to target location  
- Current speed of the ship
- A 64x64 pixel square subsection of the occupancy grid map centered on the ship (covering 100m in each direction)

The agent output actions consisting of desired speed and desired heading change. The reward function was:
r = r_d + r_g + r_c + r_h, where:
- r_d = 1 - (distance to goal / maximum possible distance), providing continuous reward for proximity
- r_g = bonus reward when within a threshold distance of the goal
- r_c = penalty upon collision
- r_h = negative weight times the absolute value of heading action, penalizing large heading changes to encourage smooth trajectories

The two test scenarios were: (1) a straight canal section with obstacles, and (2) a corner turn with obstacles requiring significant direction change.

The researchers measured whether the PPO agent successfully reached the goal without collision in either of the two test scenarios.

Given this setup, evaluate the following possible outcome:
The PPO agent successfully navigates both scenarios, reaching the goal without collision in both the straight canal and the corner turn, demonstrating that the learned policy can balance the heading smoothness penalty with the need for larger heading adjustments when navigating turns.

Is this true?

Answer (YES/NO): NO